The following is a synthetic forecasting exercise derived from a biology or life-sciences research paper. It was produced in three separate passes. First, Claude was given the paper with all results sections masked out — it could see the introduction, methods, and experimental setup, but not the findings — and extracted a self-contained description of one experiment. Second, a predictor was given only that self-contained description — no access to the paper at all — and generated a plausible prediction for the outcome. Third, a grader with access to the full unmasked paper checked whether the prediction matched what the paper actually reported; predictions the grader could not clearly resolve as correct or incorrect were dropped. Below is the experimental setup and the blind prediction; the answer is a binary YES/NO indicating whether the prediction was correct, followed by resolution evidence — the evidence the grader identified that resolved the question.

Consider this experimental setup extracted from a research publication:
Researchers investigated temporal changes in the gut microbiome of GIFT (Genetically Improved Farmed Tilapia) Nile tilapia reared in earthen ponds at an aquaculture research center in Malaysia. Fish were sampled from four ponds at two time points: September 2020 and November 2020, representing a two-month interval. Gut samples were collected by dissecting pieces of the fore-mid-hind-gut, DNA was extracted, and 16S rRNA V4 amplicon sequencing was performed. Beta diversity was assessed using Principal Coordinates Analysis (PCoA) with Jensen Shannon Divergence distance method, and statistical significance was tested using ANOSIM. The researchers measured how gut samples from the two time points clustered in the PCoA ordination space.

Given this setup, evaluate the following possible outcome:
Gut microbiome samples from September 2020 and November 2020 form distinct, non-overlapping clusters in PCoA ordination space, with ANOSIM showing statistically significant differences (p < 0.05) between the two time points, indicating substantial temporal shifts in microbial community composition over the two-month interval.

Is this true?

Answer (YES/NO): NO